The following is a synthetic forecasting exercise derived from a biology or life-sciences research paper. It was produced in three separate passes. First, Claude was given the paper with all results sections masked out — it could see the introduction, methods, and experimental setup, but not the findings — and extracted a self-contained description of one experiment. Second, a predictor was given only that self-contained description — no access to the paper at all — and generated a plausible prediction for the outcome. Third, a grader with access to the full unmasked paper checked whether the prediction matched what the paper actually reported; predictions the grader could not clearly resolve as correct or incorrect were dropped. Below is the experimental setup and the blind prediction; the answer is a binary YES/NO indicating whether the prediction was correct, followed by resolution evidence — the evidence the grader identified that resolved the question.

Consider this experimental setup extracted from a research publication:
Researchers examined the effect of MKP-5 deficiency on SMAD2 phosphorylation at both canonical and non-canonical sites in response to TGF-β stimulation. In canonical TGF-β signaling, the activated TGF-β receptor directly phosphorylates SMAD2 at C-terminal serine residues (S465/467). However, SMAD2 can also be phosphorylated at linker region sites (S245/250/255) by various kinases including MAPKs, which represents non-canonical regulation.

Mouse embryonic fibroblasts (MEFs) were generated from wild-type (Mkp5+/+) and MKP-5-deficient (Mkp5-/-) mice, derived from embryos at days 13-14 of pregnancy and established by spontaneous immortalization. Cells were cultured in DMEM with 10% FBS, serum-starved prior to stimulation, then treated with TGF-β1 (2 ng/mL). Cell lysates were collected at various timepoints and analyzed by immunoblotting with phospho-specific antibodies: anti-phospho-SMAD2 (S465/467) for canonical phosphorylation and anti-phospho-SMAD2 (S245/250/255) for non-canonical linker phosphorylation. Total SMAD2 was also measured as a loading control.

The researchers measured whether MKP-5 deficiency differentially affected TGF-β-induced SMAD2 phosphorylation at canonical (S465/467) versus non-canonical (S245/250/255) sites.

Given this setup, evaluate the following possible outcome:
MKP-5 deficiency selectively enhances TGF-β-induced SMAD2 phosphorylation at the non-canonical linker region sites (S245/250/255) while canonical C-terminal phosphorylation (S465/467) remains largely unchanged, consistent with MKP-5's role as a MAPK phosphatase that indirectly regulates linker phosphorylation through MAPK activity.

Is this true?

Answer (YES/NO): NO